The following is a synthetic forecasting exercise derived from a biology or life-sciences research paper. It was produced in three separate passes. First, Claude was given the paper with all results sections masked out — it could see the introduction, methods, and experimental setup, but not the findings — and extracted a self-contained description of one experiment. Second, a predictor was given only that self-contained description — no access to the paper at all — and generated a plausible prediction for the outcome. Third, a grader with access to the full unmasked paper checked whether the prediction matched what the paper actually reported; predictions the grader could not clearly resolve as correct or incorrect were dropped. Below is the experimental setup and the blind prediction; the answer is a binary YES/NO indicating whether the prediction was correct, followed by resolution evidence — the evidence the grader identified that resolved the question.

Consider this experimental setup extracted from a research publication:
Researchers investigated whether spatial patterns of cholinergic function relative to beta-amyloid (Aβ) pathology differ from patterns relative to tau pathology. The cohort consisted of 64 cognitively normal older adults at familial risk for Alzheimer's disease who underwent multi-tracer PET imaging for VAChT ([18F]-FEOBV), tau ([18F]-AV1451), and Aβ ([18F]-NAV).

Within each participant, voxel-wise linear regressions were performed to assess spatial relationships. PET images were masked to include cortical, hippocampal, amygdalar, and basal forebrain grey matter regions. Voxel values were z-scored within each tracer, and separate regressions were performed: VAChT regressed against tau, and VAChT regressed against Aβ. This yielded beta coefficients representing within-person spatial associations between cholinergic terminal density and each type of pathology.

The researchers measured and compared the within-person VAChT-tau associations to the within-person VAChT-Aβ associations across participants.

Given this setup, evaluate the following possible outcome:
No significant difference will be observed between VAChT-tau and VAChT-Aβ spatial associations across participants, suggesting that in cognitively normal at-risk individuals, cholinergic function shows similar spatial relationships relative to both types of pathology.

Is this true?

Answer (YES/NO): NO